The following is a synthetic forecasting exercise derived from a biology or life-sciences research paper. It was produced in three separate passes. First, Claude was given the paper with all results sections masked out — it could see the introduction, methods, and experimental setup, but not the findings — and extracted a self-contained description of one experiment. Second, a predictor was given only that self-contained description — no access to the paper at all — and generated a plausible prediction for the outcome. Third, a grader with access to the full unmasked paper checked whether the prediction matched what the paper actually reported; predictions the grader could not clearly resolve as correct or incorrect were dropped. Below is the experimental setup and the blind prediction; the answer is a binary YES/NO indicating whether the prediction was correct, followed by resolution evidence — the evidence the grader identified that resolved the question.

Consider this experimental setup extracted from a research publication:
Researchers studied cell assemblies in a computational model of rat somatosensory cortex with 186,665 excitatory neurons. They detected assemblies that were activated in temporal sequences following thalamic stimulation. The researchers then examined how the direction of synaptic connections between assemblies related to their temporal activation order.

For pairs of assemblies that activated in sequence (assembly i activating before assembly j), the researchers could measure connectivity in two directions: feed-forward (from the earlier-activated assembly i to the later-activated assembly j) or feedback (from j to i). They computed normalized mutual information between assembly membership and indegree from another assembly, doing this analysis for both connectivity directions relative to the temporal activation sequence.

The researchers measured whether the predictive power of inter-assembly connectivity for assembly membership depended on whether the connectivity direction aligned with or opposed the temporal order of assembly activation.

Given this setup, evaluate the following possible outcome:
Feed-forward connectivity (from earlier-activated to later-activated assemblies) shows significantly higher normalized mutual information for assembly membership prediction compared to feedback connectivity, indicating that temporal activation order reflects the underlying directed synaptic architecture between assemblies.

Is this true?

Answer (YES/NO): YES